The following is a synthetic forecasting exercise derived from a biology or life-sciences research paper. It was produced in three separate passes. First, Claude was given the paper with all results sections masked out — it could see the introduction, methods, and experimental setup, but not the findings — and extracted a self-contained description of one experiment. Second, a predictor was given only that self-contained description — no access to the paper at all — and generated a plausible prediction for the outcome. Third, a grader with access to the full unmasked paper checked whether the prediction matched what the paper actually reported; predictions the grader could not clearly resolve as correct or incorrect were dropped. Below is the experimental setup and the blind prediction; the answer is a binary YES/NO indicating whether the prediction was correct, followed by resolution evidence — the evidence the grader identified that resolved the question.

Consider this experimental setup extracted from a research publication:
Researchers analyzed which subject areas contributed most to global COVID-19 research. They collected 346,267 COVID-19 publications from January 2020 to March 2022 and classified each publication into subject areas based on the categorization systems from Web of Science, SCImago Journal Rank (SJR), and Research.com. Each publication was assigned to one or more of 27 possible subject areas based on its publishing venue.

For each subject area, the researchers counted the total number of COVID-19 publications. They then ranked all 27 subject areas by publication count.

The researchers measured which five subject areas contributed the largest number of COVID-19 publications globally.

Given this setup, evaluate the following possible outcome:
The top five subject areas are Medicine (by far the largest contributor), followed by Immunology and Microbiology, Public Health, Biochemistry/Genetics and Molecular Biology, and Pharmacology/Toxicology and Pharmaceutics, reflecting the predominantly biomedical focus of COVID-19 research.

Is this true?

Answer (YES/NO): NO